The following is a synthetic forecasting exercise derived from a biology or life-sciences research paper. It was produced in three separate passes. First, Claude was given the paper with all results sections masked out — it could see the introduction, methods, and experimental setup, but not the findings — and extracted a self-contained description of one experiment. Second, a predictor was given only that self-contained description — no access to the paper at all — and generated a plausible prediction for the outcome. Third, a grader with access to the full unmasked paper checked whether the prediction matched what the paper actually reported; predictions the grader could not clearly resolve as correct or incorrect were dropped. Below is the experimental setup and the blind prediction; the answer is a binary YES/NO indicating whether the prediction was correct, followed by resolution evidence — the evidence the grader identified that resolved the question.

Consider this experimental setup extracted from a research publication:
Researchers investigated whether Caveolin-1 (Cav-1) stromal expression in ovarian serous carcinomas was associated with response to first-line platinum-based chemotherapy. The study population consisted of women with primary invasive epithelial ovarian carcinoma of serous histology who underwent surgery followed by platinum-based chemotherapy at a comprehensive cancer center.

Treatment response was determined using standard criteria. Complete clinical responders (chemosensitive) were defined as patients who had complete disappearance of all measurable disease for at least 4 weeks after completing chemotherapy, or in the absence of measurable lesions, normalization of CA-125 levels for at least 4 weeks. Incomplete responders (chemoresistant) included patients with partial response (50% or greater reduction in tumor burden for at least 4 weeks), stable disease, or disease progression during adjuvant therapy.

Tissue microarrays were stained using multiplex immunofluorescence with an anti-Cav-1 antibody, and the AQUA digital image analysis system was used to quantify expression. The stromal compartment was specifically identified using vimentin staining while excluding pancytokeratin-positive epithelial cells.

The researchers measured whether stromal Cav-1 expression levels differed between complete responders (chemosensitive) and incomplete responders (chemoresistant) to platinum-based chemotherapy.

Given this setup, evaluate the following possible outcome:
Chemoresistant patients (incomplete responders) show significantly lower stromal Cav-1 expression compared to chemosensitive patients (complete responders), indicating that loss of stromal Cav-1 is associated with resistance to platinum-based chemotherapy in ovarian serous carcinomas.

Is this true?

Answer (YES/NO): NO